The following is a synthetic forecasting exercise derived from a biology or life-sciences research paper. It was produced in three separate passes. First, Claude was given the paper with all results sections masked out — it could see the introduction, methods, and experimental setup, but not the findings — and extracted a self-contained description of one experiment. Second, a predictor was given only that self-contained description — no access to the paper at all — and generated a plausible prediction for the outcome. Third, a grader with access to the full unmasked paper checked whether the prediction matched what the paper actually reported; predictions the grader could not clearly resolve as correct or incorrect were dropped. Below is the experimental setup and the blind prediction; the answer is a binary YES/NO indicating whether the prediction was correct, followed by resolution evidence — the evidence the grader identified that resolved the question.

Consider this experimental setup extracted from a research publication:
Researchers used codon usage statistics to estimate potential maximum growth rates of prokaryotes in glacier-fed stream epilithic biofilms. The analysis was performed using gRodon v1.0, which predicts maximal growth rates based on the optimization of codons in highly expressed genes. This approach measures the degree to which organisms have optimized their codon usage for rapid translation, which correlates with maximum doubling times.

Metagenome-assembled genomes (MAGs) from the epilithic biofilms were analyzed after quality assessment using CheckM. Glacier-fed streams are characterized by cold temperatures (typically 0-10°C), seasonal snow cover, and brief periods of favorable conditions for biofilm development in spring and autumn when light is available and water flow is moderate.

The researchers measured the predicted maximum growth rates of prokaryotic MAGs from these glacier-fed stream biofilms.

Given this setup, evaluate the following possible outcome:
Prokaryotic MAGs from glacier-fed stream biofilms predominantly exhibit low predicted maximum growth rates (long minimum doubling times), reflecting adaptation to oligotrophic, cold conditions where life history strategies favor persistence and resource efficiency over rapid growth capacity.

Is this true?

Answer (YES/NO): NO